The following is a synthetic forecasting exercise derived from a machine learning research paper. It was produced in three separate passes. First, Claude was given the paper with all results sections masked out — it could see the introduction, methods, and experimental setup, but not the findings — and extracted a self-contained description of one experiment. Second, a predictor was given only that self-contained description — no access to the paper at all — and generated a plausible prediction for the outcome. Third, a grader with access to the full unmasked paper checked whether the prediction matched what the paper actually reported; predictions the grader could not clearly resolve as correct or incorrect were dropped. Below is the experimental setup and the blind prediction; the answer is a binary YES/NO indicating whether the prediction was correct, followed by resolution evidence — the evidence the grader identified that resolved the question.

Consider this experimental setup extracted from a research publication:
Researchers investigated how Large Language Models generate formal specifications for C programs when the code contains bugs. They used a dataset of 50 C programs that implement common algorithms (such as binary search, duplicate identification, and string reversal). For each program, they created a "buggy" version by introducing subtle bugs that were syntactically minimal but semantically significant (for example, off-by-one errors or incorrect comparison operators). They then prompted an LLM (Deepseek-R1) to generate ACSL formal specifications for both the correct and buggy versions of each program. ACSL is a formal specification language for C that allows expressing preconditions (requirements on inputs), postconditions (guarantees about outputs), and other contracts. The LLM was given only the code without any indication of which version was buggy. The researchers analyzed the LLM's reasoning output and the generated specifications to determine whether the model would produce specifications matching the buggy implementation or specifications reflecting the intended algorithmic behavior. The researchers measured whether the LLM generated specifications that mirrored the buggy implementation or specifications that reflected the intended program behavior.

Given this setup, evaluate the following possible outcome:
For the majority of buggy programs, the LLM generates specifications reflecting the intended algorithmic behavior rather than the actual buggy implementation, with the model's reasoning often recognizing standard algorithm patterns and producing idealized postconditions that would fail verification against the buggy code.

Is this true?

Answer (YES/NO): NO